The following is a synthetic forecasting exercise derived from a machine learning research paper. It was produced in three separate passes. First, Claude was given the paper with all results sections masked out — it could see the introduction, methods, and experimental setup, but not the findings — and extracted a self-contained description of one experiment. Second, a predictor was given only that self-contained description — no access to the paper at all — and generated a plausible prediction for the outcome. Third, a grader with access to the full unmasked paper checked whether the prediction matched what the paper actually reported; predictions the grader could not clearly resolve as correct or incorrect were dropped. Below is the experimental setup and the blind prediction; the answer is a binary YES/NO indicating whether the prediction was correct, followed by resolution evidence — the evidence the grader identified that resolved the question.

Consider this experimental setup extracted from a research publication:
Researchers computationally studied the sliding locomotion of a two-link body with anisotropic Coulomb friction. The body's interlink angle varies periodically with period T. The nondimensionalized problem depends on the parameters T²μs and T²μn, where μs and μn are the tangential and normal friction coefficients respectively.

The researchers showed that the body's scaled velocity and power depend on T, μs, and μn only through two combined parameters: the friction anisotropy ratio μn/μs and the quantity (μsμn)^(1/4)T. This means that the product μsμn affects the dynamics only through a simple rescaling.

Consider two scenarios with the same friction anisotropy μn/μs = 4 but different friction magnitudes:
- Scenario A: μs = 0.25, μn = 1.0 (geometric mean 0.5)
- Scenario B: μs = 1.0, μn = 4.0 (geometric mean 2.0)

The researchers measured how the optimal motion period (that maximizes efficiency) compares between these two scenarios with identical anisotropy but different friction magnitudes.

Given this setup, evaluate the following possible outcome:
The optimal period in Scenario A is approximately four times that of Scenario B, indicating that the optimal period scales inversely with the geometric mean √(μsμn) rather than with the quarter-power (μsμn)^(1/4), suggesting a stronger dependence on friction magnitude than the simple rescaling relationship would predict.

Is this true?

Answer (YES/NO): NO